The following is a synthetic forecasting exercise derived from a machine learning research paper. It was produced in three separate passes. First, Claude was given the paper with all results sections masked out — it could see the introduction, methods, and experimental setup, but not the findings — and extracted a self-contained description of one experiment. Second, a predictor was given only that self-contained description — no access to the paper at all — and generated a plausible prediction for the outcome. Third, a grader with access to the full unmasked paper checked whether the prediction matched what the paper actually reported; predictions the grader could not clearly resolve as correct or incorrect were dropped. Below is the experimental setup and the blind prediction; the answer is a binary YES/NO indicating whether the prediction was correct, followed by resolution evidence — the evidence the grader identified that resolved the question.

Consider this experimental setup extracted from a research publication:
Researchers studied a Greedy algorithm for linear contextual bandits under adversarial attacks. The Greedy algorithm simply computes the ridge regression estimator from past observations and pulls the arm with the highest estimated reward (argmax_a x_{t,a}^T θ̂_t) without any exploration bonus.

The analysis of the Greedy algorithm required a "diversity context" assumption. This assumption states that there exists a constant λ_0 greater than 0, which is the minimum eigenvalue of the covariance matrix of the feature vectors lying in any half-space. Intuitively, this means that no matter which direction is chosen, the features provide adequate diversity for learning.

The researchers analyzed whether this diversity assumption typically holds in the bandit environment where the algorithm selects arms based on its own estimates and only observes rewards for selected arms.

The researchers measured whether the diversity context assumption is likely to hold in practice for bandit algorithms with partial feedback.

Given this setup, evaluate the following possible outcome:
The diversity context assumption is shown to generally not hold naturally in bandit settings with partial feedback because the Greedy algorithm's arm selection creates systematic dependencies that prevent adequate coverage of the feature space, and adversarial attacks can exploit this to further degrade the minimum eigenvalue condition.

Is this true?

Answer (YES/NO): NO